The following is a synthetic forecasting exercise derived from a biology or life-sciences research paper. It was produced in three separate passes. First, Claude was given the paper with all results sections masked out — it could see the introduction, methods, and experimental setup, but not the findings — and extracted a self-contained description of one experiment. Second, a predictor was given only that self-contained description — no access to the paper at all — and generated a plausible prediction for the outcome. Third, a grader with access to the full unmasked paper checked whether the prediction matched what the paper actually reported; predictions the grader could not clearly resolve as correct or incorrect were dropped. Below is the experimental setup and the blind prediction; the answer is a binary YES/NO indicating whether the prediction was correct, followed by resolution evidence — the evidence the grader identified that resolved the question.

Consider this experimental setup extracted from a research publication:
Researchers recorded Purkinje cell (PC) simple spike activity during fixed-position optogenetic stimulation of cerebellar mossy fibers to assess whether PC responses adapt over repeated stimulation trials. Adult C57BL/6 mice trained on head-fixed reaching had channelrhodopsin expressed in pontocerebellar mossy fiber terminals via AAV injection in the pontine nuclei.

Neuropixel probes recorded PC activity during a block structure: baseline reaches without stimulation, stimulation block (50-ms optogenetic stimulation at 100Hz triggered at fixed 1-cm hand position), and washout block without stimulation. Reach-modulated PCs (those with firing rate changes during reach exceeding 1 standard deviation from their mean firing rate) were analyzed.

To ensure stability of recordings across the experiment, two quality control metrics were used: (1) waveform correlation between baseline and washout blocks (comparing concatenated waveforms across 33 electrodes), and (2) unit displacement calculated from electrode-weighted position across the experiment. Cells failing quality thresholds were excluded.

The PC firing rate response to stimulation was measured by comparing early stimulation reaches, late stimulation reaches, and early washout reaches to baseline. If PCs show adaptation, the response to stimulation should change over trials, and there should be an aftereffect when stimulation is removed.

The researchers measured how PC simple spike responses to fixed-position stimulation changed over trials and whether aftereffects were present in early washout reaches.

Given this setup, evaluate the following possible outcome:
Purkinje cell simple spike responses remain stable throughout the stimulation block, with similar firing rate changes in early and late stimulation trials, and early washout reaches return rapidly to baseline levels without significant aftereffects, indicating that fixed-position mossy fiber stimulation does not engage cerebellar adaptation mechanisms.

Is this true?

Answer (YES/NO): NO